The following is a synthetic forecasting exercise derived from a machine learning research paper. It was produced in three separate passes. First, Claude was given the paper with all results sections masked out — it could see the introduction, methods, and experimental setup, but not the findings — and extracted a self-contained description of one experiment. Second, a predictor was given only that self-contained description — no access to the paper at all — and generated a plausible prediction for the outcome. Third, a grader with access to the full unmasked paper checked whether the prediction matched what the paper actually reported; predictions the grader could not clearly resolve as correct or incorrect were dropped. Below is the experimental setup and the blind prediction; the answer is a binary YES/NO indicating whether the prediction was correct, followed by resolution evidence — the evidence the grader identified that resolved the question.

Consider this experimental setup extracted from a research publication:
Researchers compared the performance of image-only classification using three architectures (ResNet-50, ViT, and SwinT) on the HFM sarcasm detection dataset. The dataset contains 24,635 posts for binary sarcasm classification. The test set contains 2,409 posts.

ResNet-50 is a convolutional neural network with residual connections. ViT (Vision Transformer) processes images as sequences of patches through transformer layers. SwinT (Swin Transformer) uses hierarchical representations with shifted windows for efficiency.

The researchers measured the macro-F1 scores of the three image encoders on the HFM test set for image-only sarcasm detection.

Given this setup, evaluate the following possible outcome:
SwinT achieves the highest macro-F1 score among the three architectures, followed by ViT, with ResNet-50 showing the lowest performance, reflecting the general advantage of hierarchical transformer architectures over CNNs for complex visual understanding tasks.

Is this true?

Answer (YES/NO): YES